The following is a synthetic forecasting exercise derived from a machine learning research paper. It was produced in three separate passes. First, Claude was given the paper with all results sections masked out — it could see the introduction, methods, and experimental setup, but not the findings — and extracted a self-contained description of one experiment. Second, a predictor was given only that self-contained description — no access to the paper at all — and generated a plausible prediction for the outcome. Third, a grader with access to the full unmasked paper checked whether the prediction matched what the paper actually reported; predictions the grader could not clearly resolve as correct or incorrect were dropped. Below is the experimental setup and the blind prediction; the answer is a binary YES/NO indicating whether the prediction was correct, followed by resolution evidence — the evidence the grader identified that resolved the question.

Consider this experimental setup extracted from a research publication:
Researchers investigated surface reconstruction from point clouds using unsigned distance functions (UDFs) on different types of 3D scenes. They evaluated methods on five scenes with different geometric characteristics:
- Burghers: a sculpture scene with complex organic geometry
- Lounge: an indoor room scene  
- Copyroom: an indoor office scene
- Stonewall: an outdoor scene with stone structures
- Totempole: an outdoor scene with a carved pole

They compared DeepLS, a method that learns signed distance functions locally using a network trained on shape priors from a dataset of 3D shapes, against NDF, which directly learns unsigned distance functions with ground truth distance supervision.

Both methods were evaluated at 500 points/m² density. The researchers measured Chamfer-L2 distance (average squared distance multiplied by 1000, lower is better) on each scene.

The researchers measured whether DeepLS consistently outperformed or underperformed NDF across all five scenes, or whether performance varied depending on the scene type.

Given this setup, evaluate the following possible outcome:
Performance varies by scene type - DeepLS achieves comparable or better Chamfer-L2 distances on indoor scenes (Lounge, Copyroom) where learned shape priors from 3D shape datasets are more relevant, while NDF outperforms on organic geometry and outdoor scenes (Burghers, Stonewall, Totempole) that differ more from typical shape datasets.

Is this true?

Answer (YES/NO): NO